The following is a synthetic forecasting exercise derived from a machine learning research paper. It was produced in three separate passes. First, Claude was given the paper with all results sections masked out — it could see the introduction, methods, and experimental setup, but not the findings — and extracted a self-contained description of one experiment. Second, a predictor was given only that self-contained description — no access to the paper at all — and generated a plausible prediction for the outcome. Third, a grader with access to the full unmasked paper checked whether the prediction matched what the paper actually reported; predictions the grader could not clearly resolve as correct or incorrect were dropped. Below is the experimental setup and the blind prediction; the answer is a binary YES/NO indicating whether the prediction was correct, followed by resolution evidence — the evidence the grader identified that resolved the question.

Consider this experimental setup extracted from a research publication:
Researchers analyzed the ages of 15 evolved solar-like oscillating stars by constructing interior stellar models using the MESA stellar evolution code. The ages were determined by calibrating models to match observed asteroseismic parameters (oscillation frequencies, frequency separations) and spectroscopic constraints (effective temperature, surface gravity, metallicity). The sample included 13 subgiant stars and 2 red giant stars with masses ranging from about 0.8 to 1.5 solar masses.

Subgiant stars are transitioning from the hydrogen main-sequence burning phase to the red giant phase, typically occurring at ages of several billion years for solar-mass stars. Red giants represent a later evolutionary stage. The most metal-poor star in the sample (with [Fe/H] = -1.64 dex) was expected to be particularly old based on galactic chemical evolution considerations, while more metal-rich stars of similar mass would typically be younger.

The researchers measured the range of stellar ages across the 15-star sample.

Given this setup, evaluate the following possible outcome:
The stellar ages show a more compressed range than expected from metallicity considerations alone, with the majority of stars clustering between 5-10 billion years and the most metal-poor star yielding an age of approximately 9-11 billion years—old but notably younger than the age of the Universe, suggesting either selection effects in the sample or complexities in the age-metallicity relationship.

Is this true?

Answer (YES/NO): NO